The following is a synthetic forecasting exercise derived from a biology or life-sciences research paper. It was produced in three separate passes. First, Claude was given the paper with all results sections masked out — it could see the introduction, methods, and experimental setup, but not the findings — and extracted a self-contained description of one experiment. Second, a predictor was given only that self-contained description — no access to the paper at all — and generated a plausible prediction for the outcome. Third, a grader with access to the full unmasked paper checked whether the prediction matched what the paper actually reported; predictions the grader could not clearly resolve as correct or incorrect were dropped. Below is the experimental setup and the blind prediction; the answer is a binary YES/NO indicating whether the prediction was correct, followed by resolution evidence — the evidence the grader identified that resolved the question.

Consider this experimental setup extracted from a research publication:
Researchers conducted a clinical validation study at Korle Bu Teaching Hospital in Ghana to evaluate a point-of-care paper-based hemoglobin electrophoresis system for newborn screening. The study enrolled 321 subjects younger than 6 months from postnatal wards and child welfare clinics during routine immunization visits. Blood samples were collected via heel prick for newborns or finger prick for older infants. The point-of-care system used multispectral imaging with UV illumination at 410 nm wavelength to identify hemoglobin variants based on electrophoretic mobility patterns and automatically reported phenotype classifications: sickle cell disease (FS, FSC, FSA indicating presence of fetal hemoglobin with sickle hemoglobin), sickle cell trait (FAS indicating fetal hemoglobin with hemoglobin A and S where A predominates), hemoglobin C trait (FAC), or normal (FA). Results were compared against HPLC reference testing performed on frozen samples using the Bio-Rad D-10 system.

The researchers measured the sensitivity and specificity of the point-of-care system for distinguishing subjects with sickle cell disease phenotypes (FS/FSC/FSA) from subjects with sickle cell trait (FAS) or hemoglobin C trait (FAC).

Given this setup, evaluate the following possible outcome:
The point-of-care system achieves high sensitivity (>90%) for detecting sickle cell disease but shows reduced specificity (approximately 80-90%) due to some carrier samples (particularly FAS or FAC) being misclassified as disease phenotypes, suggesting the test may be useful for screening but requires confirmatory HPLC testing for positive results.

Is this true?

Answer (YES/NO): NO